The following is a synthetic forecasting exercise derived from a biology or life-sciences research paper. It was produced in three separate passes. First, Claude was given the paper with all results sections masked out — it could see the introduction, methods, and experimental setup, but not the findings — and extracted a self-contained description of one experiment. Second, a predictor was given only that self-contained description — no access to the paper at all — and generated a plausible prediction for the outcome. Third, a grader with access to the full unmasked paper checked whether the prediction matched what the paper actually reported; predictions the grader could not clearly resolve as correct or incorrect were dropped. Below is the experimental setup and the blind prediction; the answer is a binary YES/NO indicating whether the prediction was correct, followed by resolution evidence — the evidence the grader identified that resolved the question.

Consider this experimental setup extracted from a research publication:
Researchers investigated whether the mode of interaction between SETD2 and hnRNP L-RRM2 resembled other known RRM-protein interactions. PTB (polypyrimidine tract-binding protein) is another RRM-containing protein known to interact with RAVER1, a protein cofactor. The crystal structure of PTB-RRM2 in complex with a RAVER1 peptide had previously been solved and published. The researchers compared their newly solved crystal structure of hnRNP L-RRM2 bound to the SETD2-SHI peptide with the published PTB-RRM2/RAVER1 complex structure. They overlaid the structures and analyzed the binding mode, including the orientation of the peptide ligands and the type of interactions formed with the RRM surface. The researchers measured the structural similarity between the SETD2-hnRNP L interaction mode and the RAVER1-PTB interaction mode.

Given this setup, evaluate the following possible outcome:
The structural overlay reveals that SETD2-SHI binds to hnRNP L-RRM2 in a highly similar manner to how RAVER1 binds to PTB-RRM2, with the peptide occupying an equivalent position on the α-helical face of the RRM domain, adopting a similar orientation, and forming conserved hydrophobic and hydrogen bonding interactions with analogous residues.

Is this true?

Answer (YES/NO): YES